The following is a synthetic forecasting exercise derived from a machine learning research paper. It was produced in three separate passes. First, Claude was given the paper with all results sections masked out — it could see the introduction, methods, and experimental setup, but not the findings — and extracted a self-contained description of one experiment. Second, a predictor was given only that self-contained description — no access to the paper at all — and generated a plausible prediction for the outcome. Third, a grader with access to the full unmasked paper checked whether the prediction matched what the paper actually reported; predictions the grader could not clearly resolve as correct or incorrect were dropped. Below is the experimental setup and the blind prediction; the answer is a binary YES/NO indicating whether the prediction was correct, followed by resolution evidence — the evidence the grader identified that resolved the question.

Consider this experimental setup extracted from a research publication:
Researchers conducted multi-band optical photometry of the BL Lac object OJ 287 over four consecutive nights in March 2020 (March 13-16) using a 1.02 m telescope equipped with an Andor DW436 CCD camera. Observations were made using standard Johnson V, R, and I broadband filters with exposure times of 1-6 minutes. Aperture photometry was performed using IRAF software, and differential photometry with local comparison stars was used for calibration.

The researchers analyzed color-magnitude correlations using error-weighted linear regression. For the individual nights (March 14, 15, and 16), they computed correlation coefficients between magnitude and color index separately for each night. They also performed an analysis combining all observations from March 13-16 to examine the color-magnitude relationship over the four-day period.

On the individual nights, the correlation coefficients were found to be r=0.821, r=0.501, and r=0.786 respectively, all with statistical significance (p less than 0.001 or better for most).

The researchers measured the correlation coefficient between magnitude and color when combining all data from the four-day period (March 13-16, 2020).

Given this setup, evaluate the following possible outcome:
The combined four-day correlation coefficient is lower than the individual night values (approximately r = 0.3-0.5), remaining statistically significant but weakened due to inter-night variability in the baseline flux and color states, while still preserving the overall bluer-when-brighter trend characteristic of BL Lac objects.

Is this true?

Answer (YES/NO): NO